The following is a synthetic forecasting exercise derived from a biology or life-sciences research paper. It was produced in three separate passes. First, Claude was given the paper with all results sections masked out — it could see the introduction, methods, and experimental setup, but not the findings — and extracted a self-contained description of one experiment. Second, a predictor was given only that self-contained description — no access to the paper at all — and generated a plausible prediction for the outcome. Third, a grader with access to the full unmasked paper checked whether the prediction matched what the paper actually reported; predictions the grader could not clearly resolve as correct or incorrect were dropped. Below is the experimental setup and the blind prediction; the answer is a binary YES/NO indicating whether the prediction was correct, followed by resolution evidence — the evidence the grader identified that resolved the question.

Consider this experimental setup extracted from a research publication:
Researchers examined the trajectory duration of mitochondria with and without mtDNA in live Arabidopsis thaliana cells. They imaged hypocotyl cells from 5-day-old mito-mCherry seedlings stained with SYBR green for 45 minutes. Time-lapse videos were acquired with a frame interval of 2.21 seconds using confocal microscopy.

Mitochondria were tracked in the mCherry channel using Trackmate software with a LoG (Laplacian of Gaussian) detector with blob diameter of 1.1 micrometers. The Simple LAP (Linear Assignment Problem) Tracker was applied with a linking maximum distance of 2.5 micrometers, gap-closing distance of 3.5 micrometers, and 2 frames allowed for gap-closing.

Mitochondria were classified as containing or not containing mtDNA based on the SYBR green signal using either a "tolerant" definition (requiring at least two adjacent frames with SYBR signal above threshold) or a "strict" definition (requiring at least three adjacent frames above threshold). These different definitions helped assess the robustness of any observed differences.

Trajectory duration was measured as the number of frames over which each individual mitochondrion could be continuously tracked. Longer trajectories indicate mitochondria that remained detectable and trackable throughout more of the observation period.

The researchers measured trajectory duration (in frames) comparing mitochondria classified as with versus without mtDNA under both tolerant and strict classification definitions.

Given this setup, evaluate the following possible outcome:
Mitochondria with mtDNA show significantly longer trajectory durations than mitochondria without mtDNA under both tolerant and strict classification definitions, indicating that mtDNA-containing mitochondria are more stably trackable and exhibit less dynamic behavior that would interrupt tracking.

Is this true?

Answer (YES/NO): NO